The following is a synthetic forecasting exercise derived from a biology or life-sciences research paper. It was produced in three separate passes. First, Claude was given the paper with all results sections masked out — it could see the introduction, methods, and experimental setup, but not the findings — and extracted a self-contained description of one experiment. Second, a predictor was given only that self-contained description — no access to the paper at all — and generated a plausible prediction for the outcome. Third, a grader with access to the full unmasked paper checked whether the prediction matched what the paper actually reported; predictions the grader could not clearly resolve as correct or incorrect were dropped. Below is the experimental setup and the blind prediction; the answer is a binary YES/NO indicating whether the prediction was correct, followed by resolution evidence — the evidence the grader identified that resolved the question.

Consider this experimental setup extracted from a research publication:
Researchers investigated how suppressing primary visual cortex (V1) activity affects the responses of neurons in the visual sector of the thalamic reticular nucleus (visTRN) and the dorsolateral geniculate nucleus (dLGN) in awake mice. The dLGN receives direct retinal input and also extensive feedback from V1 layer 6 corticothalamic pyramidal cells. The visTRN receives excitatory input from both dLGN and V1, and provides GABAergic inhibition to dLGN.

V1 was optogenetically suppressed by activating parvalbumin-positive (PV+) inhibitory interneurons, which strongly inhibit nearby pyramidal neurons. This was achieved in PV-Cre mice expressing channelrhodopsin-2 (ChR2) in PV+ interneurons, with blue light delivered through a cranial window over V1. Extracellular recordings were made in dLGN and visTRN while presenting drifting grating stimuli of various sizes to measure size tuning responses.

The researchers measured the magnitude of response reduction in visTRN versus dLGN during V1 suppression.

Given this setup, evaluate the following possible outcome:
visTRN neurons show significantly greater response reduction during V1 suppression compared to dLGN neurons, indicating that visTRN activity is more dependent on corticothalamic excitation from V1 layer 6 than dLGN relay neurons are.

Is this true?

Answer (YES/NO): YES